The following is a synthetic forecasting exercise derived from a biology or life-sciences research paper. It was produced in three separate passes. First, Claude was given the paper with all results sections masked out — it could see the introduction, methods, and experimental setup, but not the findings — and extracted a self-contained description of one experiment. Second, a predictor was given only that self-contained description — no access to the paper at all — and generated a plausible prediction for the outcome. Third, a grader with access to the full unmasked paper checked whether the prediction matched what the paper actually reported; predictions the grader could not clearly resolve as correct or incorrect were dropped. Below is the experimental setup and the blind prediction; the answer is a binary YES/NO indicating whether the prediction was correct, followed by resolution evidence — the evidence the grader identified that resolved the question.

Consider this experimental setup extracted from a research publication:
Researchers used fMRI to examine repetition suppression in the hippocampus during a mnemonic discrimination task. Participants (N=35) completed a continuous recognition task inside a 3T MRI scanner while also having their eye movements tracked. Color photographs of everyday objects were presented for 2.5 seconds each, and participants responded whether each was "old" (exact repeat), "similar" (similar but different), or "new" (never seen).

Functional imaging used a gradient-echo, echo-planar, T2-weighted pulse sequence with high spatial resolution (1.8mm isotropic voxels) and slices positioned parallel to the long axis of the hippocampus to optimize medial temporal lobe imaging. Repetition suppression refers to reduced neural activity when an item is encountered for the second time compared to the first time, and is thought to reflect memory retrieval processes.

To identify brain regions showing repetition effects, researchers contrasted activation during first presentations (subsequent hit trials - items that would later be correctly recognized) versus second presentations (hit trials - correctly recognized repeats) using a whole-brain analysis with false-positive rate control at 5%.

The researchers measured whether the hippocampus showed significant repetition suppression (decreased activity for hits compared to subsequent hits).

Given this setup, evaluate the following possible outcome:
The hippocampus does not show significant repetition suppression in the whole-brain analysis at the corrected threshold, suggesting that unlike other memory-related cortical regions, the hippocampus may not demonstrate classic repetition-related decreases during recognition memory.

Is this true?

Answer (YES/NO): NO